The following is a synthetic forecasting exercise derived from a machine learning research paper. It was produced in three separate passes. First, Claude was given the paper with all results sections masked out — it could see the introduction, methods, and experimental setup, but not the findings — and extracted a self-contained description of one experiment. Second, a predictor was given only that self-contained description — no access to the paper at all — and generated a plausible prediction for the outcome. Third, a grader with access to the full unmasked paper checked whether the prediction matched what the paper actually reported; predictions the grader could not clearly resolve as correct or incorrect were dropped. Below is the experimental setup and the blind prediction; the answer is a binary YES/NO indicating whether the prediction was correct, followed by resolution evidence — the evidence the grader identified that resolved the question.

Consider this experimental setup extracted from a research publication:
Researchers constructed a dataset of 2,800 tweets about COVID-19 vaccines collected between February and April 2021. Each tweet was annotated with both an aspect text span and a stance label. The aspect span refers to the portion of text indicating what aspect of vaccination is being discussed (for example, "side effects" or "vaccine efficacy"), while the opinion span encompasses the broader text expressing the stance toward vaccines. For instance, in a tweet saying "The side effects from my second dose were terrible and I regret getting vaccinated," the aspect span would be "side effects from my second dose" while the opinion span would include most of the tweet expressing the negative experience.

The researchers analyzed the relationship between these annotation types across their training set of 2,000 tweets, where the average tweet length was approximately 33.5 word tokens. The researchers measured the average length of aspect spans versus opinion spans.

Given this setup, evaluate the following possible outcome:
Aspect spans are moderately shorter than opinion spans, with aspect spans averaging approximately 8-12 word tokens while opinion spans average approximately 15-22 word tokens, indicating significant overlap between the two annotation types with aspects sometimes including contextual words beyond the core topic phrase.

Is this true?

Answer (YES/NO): NO